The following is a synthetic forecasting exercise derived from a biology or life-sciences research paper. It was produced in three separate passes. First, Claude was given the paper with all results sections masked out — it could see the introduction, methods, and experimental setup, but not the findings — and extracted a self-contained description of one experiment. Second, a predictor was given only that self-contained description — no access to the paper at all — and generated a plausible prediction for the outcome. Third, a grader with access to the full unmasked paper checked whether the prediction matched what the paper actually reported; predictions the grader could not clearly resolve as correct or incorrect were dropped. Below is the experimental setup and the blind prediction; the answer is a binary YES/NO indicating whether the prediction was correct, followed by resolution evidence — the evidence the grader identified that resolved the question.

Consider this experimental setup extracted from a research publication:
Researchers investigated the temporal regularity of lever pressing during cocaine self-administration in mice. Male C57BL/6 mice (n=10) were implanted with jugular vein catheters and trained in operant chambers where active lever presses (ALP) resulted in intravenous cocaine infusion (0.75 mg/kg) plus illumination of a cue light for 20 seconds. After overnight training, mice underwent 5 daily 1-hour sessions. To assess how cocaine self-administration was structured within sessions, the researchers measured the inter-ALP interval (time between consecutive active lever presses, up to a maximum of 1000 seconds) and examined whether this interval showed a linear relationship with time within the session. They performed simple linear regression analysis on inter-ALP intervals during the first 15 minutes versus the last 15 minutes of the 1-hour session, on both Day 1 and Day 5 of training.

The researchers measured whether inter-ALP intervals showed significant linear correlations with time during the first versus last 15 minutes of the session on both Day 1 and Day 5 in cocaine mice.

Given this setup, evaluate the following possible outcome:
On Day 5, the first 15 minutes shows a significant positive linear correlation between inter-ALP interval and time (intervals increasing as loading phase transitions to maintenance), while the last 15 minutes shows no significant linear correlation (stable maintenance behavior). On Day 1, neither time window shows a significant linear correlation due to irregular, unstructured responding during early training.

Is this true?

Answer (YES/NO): NO